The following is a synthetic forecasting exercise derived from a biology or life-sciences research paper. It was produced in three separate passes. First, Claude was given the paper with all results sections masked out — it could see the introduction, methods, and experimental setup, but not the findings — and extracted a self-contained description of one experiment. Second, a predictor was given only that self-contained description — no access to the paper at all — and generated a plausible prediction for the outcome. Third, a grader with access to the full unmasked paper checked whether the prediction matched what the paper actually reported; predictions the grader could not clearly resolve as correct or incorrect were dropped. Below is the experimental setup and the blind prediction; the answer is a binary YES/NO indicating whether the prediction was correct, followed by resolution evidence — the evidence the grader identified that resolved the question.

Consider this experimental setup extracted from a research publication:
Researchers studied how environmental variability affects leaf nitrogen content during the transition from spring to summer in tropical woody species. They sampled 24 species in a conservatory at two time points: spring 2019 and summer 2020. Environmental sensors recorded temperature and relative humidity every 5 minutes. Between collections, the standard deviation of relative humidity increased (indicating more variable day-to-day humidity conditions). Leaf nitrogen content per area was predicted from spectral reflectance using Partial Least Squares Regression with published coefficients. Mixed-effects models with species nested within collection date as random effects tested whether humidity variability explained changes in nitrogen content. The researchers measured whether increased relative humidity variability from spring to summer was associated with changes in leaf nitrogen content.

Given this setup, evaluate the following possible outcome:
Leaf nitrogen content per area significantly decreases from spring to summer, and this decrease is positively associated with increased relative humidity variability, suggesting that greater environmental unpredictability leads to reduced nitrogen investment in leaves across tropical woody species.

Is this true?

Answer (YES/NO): YES